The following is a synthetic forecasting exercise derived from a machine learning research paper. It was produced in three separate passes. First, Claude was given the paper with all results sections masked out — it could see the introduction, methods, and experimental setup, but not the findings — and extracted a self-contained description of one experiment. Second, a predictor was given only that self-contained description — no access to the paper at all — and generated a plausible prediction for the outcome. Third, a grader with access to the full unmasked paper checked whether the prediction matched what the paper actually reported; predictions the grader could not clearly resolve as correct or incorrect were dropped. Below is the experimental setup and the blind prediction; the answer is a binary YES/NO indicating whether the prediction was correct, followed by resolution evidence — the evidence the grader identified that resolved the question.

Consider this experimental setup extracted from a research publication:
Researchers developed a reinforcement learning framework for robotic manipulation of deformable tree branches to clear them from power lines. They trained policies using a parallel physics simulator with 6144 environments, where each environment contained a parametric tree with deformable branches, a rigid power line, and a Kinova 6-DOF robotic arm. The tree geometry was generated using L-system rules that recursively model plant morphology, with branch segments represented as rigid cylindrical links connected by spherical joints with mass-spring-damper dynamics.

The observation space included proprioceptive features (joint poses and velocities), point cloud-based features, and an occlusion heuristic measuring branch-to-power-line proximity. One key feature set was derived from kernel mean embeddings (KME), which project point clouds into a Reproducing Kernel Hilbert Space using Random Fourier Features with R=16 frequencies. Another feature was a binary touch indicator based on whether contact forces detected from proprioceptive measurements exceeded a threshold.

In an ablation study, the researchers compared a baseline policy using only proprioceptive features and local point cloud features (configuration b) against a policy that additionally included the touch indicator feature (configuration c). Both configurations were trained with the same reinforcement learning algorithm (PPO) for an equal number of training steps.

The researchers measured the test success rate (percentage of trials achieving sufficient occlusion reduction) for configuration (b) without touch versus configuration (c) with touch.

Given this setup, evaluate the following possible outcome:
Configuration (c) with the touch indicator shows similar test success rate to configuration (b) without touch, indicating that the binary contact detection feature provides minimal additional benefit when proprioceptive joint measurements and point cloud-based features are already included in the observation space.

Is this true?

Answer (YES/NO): NO